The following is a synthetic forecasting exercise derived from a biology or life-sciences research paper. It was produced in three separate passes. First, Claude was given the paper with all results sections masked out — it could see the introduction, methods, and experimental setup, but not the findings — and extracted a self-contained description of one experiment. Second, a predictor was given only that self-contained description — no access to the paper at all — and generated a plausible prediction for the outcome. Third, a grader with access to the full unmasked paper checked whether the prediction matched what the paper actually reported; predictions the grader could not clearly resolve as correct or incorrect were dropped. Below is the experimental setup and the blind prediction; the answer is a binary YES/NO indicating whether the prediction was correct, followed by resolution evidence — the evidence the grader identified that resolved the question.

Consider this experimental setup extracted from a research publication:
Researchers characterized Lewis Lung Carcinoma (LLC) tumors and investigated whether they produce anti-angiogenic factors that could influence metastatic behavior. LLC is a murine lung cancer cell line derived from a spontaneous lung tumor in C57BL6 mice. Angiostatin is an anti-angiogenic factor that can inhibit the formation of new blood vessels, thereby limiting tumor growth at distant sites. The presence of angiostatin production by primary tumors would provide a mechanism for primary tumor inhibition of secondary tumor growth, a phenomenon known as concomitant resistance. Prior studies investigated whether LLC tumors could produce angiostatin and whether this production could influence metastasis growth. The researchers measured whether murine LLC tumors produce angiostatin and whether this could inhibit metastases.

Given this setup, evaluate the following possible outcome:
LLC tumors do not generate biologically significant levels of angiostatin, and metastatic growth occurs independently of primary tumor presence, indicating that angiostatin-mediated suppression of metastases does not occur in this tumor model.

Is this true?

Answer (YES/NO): NO